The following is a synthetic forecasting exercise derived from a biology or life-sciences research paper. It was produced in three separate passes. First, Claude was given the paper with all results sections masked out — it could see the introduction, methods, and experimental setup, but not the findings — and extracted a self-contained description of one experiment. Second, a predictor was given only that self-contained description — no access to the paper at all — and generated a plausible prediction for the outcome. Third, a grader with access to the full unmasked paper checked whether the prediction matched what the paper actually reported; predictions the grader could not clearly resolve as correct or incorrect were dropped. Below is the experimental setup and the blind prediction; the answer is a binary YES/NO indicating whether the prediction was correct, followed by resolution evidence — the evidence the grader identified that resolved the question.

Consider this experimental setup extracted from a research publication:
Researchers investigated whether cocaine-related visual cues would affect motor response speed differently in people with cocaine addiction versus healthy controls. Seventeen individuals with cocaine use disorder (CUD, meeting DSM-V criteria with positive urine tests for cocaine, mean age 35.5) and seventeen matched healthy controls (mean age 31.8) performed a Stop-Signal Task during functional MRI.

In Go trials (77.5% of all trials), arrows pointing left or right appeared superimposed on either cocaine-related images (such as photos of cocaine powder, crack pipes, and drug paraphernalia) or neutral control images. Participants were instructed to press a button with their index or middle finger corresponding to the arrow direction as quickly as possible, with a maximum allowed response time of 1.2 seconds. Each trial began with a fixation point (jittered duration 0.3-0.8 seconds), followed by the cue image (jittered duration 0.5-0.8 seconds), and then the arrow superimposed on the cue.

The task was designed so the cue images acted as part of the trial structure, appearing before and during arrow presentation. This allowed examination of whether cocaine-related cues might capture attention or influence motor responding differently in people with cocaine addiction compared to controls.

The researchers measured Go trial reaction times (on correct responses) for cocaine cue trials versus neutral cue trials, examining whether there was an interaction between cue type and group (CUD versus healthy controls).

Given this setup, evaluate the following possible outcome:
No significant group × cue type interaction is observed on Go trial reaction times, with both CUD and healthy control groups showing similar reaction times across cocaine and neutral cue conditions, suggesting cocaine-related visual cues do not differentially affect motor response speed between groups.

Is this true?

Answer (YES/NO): NO